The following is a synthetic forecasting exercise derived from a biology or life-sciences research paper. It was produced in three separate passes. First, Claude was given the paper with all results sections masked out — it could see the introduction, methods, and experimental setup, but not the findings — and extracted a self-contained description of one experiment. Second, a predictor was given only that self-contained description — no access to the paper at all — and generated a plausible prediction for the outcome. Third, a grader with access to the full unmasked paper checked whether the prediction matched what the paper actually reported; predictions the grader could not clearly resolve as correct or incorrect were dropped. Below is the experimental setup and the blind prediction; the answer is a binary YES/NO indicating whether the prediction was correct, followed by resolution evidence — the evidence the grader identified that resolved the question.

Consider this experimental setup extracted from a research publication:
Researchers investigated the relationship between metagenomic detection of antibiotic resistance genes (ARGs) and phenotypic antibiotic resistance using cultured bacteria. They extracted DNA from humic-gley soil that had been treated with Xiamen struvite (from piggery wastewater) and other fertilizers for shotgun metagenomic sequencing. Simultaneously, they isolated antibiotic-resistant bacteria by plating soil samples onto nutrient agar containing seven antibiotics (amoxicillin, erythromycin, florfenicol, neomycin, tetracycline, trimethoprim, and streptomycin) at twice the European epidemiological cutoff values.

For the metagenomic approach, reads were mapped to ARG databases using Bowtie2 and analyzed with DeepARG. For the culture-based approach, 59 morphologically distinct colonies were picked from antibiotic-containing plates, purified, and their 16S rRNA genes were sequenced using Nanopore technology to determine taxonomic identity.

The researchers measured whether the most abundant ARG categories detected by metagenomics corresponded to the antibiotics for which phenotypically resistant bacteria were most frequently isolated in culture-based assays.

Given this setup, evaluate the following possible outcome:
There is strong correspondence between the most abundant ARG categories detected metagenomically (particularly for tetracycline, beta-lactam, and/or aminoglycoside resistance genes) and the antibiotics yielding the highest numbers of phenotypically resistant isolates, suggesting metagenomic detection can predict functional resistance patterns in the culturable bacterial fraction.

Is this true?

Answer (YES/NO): NO